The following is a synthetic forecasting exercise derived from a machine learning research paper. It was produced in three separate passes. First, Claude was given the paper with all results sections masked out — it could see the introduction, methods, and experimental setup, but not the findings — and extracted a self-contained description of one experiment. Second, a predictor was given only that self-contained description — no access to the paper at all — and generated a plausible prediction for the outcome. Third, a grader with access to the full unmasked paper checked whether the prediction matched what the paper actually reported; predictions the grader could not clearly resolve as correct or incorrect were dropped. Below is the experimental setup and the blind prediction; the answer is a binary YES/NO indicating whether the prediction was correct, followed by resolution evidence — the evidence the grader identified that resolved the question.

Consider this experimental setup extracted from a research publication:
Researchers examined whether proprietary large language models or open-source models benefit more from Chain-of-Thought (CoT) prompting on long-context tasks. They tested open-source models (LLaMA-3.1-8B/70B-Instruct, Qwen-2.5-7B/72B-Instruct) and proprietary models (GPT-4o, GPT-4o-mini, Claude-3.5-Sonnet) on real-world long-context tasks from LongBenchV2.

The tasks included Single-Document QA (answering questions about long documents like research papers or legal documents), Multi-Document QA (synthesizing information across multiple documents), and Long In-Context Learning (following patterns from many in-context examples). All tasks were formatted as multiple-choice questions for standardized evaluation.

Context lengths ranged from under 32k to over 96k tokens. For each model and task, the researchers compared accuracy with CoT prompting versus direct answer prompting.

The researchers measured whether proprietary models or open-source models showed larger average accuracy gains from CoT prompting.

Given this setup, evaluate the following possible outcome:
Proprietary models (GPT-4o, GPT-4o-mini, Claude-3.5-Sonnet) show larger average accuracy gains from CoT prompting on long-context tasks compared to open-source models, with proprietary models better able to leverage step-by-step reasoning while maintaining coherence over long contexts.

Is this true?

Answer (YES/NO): NO